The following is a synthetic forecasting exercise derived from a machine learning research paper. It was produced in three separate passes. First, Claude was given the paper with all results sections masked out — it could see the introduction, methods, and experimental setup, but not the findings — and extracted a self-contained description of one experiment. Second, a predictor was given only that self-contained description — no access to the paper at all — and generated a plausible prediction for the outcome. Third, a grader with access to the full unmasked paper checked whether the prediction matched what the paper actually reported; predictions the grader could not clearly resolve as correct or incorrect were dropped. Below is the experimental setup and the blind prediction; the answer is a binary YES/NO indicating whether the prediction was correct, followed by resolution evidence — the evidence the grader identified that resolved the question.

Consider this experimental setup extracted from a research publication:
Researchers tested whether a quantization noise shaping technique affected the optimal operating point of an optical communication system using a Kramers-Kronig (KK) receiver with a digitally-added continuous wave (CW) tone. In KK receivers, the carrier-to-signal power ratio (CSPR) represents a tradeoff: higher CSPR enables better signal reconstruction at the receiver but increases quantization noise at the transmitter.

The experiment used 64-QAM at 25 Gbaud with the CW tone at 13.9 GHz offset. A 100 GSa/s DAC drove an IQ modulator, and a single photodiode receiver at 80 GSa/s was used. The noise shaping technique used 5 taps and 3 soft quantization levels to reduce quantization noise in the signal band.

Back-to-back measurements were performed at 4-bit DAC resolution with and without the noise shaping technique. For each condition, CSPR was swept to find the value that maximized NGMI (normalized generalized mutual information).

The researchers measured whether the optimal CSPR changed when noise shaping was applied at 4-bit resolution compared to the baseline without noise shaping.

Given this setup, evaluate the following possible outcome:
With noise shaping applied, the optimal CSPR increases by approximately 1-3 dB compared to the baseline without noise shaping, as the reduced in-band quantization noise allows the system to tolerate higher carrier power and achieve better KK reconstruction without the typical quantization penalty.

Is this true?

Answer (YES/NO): YES